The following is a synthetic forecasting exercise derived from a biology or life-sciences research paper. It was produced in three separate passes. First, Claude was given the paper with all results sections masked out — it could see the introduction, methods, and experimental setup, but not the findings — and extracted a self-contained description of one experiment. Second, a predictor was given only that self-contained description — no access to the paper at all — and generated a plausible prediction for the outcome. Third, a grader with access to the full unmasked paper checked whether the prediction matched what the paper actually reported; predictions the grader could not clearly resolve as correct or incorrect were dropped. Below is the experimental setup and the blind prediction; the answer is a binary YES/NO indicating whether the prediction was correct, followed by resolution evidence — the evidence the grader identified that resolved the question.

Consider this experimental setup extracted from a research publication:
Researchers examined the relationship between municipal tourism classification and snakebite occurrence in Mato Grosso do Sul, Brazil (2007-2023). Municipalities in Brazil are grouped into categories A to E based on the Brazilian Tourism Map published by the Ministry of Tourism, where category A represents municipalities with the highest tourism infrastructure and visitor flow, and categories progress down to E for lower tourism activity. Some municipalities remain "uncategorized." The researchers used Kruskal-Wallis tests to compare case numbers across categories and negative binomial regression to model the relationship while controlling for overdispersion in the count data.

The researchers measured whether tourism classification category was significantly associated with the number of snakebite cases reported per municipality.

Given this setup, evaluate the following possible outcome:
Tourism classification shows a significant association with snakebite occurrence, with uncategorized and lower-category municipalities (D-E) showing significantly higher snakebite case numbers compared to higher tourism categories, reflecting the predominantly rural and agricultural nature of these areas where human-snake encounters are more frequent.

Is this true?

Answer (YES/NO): NO